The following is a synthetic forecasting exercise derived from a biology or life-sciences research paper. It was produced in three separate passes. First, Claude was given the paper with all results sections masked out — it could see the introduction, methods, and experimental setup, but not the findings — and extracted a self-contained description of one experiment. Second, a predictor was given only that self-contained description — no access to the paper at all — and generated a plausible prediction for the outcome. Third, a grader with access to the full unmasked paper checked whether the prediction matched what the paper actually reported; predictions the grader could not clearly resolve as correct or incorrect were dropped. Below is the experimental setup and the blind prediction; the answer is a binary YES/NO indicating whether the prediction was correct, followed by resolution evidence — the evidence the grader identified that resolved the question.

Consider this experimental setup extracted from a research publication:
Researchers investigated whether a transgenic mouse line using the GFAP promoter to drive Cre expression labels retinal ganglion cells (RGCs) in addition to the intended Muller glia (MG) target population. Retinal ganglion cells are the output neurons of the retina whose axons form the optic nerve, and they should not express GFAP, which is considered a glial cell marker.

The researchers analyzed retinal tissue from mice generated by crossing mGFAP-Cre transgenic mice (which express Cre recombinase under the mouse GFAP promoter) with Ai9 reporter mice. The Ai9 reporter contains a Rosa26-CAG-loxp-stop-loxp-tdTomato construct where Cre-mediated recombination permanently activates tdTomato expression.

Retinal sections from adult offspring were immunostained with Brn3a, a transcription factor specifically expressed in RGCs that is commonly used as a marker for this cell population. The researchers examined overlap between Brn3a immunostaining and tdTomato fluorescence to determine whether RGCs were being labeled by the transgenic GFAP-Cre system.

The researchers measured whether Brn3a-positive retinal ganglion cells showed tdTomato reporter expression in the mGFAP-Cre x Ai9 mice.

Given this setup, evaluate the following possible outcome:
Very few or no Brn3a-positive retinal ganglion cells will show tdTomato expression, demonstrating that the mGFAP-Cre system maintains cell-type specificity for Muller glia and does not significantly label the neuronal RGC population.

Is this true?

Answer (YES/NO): NO